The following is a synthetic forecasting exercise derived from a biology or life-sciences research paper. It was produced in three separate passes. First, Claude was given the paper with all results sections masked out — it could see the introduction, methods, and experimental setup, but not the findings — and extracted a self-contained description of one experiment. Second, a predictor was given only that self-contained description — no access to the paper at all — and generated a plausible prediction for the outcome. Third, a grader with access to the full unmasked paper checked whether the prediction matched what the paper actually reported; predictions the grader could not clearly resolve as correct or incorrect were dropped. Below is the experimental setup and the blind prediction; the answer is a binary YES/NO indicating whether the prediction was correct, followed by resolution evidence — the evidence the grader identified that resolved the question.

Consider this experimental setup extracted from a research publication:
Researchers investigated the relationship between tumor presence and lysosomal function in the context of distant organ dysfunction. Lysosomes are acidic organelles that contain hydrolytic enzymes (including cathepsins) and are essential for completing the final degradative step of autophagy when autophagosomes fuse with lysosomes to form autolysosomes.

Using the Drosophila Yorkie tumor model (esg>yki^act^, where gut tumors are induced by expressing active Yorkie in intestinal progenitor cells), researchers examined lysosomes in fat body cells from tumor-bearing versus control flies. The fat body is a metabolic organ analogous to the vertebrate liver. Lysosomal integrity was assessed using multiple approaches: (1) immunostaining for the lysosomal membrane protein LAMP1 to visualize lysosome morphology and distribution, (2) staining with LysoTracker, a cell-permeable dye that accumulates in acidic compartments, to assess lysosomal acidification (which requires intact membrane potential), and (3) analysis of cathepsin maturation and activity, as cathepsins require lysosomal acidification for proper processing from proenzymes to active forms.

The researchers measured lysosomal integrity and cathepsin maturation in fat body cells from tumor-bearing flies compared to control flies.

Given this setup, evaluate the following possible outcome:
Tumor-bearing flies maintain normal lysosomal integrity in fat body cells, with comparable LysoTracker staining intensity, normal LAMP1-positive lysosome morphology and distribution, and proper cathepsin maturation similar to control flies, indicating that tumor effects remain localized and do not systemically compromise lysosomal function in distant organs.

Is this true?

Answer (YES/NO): NO